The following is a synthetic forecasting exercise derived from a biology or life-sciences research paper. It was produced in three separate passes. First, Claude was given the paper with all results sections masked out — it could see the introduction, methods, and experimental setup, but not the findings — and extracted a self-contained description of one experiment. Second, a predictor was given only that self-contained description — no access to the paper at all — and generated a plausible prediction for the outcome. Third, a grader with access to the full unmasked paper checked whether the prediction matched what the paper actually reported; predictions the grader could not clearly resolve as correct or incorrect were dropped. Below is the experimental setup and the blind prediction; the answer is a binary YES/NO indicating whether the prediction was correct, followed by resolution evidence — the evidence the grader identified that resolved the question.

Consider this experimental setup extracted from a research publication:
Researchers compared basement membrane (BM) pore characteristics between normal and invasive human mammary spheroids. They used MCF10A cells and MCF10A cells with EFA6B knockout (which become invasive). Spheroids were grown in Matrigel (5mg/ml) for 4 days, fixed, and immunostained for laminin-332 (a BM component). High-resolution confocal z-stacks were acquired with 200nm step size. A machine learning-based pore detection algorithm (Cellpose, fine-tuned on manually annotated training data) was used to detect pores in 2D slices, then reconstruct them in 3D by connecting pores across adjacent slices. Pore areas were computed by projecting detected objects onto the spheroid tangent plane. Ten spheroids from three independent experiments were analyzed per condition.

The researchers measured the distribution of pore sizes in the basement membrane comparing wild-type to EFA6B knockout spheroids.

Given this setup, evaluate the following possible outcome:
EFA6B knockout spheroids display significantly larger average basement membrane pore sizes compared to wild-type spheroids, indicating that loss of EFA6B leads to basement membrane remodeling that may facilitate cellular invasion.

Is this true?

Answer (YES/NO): YES